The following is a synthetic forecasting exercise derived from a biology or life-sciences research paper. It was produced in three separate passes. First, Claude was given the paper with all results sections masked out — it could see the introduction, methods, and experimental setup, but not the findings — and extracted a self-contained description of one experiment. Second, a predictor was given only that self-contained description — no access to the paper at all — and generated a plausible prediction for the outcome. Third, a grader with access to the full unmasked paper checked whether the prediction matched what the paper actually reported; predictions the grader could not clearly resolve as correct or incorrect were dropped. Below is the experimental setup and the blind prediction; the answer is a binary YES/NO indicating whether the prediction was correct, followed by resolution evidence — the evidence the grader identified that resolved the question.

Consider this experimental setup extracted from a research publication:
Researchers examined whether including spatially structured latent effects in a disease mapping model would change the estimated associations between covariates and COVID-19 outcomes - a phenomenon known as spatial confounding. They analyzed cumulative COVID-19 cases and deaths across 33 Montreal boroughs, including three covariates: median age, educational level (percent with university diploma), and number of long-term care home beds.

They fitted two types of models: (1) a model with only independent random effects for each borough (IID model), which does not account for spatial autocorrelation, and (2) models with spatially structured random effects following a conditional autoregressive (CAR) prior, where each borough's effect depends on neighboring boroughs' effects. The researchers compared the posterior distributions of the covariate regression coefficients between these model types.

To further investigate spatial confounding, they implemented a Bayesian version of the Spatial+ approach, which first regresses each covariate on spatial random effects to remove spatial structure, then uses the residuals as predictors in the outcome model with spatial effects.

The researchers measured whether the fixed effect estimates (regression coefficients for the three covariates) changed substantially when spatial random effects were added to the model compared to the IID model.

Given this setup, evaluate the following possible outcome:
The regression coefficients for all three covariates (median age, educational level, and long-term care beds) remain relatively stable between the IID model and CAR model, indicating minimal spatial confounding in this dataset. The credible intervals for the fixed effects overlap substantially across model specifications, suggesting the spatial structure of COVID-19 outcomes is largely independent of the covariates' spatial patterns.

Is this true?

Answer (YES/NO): NO